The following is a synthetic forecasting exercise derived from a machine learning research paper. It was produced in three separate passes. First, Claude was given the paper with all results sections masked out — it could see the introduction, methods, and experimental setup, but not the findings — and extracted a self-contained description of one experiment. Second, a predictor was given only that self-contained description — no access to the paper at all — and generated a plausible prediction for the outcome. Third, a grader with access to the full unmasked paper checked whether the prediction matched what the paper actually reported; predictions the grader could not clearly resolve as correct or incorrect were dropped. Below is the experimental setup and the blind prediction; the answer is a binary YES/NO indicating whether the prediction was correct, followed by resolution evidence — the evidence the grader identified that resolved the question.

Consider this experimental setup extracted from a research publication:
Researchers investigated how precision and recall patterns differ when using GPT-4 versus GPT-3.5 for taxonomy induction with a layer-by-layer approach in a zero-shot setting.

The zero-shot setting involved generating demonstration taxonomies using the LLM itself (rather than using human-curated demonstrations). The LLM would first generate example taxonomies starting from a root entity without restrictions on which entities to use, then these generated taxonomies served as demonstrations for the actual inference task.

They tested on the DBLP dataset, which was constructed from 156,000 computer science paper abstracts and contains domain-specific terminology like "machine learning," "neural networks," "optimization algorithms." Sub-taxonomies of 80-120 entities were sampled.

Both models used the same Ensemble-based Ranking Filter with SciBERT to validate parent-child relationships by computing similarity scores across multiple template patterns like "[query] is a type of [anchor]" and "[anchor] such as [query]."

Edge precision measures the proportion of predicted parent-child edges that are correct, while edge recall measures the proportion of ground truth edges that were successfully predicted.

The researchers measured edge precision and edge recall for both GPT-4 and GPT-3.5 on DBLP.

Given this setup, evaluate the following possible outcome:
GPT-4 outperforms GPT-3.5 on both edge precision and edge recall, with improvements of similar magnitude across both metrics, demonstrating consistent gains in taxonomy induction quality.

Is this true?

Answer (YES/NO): NO